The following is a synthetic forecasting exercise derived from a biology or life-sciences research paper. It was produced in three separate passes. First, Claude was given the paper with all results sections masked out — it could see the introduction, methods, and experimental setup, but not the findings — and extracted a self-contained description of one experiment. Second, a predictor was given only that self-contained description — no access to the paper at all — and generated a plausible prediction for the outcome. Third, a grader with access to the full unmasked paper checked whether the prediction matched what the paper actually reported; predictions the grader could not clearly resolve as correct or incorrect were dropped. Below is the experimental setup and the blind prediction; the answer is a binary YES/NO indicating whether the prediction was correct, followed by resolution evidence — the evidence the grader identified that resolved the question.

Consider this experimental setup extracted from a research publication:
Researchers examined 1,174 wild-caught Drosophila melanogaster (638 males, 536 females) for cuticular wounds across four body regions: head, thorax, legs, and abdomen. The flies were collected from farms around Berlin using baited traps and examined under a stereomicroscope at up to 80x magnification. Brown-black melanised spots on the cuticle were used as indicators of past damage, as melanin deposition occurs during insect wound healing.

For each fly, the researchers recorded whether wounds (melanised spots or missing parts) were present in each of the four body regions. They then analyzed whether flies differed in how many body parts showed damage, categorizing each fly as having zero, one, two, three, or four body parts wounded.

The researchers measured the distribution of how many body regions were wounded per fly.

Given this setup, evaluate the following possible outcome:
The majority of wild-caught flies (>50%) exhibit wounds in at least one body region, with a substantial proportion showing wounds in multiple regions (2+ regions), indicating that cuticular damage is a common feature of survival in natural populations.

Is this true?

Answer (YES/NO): NO